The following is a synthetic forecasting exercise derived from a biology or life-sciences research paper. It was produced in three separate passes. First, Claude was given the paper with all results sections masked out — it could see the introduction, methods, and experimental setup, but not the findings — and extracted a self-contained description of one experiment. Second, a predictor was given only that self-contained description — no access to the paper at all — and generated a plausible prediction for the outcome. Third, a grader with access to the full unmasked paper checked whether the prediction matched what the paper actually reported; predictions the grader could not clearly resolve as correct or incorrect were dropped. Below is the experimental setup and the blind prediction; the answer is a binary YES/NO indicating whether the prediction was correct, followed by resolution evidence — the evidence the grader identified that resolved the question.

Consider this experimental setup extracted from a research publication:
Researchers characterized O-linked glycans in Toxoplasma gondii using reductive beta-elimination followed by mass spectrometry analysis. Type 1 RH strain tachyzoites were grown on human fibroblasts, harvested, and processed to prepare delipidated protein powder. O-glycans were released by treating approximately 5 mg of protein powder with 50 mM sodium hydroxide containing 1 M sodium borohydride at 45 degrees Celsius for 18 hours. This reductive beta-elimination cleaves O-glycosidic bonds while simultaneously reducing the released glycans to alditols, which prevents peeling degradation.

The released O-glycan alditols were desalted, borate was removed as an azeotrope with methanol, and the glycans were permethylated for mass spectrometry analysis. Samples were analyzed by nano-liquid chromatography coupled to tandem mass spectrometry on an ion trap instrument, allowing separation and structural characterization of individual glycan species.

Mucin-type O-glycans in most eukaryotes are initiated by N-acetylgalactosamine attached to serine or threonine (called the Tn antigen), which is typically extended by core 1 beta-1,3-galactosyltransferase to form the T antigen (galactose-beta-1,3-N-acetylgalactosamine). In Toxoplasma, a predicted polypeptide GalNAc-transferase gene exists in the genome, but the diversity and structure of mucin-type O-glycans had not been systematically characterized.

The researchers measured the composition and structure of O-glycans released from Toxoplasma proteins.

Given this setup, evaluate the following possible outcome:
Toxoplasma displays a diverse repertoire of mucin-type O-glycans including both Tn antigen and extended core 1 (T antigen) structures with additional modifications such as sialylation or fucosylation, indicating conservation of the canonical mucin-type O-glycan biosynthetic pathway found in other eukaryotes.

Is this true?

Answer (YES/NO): NO